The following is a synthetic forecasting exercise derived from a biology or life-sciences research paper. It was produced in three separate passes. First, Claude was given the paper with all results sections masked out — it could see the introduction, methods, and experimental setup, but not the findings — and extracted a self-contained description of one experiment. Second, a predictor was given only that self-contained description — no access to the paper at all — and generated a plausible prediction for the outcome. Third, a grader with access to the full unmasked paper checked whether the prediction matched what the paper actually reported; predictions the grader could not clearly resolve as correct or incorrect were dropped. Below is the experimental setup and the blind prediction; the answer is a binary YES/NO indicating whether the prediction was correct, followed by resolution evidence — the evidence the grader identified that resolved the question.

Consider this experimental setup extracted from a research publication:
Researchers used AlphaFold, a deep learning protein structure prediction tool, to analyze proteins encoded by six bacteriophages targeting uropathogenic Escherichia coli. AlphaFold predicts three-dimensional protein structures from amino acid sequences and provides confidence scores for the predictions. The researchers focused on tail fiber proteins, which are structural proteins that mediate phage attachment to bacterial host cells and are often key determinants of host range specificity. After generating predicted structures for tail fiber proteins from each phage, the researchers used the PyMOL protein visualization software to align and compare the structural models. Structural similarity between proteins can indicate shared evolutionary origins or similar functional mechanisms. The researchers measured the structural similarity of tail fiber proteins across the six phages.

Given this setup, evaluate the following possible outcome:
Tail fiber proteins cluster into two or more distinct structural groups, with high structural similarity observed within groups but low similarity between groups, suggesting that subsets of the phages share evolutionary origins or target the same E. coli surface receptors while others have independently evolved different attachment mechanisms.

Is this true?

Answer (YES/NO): NO